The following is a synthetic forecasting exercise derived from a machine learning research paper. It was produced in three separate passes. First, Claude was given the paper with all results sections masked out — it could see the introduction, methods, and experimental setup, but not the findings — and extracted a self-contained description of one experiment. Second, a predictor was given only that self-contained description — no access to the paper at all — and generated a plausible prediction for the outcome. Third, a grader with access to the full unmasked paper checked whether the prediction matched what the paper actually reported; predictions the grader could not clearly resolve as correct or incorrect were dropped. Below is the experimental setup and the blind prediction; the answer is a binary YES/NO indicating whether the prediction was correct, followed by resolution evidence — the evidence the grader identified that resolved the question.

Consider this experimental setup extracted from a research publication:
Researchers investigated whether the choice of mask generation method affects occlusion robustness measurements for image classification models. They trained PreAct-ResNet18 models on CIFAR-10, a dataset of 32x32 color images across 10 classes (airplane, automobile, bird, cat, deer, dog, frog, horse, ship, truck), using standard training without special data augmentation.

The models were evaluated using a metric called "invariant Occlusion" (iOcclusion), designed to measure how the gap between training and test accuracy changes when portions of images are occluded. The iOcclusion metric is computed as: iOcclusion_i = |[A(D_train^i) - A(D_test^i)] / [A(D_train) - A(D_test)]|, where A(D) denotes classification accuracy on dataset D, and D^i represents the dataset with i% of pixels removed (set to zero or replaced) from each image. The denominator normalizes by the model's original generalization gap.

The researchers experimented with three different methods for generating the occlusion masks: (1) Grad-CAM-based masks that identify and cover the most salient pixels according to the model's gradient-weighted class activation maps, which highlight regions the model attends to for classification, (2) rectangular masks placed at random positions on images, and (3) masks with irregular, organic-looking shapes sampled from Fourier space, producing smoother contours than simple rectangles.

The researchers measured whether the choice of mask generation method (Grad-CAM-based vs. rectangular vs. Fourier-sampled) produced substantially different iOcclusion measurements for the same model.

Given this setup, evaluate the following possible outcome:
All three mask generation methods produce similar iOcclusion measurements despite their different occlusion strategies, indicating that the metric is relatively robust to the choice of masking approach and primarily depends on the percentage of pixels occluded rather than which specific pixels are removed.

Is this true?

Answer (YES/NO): YES